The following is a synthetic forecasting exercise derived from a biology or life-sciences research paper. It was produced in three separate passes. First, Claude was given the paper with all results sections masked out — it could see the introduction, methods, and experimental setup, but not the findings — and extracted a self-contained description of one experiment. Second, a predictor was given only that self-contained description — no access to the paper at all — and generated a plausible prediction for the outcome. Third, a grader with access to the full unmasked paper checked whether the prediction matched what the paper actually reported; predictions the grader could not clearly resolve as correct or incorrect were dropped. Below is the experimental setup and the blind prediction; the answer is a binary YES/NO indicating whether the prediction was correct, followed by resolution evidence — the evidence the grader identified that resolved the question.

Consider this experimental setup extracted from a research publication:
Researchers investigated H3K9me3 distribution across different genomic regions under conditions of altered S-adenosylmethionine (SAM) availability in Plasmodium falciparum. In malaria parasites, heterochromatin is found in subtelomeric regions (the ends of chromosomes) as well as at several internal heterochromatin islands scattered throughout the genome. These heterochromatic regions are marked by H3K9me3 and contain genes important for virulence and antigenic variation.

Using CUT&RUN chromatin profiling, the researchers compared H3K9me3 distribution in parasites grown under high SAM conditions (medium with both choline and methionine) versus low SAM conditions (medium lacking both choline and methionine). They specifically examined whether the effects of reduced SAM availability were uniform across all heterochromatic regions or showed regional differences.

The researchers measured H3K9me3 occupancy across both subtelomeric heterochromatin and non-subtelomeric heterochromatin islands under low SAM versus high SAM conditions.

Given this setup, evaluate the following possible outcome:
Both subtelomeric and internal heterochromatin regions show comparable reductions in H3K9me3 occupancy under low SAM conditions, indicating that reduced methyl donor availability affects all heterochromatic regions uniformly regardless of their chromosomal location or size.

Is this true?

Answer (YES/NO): YES